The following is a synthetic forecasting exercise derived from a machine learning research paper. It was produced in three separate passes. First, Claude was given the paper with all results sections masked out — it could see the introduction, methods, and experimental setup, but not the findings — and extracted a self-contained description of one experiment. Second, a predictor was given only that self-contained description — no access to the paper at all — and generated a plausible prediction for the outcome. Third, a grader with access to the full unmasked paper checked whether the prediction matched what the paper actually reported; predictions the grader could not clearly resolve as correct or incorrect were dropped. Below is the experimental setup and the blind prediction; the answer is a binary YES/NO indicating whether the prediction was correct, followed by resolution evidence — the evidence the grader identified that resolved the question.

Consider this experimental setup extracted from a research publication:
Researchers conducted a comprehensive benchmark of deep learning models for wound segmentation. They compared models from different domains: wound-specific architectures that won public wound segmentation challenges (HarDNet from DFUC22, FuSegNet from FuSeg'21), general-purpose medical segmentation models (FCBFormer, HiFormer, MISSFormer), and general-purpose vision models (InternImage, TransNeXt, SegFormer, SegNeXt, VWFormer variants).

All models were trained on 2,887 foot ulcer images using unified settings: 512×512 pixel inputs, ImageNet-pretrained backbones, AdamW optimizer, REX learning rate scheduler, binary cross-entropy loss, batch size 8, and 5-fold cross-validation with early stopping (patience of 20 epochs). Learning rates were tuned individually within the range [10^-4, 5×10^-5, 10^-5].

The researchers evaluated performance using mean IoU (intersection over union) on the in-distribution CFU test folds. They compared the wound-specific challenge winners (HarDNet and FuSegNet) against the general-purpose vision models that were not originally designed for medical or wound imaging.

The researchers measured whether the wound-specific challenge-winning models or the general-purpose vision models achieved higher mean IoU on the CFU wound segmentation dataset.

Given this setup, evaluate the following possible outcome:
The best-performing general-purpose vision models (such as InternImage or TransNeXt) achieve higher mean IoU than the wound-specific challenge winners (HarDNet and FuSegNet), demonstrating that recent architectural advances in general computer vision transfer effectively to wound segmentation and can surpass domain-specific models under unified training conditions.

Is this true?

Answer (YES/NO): YES